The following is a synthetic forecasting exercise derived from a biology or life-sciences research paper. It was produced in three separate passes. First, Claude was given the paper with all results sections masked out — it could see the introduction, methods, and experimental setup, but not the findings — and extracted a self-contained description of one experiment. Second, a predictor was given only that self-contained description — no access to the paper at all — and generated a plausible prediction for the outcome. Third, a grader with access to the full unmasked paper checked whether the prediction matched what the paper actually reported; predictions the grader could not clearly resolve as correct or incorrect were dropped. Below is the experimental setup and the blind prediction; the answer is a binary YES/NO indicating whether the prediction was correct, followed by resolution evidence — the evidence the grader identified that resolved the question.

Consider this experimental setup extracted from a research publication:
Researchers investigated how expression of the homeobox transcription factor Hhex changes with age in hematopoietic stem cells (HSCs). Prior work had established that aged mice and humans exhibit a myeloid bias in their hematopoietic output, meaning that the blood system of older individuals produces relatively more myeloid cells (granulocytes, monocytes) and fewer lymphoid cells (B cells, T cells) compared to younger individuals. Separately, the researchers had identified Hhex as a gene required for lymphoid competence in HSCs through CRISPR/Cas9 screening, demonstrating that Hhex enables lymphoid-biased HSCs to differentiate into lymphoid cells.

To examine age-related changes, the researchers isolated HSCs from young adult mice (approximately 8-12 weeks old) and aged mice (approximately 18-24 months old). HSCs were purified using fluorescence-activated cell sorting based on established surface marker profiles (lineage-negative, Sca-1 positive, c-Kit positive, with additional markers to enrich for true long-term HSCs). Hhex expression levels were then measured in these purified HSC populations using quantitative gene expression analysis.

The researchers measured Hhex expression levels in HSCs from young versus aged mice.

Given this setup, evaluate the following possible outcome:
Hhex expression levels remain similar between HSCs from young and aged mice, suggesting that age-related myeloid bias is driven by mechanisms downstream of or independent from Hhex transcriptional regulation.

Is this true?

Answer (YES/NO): NO